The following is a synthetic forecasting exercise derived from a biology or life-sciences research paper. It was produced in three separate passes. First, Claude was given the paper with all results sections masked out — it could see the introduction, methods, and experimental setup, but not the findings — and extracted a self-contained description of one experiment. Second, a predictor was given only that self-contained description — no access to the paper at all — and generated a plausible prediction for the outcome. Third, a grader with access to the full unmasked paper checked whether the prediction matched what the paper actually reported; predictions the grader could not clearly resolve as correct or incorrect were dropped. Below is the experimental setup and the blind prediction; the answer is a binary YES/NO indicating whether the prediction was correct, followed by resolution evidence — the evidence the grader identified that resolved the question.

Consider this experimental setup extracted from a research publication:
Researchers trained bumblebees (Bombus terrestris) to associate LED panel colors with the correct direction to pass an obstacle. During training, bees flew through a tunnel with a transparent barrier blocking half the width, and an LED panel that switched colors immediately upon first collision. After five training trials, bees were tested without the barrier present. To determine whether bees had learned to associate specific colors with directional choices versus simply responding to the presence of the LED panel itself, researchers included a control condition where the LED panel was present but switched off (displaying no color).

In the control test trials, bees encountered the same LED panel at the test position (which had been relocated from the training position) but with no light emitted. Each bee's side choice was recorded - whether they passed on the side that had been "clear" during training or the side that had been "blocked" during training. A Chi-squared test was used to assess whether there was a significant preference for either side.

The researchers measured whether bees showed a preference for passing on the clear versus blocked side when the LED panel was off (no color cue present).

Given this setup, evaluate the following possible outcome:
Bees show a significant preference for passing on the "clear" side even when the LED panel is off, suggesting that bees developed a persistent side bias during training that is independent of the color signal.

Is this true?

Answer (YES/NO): NO